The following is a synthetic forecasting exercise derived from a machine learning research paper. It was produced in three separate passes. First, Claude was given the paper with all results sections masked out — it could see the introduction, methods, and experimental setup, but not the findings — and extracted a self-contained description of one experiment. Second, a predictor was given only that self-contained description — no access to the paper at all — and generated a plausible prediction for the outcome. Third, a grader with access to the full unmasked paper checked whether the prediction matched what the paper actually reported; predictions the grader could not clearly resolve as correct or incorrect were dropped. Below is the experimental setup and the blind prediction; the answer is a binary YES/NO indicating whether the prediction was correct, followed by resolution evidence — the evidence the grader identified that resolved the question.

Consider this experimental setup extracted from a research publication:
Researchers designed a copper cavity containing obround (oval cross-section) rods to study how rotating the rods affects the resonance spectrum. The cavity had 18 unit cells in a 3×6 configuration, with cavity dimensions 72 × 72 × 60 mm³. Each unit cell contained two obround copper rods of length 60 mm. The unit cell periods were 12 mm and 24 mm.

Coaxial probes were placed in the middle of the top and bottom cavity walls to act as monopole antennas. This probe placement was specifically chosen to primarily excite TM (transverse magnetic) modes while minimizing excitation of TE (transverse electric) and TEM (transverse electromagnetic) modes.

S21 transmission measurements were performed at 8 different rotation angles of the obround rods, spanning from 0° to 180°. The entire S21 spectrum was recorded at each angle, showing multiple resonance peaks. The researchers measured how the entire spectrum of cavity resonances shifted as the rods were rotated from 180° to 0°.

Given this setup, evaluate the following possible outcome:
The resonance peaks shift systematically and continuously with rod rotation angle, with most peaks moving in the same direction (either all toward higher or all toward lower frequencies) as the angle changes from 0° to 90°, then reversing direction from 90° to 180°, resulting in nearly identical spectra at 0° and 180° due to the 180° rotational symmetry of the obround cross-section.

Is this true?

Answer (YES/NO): NO